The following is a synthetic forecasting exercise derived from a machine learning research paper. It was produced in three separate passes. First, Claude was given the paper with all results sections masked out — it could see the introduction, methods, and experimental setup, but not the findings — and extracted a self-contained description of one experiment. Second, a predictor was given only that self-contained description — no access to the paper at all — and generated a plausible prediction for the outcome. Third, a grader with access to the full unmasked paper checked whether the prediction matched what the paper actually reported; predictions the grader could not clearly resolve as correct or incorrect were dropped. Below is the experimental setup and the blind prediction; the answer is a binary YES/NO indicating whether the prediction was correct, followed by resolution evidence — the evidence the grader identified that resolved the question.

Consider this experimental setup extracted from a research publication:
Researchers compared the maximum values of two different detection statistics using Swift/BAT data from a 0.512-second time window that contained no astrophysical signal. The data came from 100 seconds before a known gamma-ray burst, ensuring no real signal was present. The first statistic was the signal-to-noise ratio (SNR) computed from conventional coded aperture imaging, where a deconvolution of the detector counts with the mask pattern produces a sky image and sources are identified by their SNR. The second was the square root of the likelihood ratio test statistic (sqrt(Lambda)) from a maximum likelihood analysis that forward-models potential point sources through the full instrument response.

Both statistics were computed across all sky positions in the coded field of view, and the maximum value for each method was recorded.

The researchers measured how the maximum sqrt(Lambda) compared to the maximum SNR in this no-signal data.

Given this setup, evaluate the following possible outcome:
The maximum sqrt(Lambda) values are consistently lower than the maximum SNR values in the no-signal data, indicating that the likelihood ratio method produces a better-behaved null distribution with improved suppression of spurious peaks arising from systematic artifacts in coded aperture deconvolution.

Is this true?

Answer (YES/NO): YES